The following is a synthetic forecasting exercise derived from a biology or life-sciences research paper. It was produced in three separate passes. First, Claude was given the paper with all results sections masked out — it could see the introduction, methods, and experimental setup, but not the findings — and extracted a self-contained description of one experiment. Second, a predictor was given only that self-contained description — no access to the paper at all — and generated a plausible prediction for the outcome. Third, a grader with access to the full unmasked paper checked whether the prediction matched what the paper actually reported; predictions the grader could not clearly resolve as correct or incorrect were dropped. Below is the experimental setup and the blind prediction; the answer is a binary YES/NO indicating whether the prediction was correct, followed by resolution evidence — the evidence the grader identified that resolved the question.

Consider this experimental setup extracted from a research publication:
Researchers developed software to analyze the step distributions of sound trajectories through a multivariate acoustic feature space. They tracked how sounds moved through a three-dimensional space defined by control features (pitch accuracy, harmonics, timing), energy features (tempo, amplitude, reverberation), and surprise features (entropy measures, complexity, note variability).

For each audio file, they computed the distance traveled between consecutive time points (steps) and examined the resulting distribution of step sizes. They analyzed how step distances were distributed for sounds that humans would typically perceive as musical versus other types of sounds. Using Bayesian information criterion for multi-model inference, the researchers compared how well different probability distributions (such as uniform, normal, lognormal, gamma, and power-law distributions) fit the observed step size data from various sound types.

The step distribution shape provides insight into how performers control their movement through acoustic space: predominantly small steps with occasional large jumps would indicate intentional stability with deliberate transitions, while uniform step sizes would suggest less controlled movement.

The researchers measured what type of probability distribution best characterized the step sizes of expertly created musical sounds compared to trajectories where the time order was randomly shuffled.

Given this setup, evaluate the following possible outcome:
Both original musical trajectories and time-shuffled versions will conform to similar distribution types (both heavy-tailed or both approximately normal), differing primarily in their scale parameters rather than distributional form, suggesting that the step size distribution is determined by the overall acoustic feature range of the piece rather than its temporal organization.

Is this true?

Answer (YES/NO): NO